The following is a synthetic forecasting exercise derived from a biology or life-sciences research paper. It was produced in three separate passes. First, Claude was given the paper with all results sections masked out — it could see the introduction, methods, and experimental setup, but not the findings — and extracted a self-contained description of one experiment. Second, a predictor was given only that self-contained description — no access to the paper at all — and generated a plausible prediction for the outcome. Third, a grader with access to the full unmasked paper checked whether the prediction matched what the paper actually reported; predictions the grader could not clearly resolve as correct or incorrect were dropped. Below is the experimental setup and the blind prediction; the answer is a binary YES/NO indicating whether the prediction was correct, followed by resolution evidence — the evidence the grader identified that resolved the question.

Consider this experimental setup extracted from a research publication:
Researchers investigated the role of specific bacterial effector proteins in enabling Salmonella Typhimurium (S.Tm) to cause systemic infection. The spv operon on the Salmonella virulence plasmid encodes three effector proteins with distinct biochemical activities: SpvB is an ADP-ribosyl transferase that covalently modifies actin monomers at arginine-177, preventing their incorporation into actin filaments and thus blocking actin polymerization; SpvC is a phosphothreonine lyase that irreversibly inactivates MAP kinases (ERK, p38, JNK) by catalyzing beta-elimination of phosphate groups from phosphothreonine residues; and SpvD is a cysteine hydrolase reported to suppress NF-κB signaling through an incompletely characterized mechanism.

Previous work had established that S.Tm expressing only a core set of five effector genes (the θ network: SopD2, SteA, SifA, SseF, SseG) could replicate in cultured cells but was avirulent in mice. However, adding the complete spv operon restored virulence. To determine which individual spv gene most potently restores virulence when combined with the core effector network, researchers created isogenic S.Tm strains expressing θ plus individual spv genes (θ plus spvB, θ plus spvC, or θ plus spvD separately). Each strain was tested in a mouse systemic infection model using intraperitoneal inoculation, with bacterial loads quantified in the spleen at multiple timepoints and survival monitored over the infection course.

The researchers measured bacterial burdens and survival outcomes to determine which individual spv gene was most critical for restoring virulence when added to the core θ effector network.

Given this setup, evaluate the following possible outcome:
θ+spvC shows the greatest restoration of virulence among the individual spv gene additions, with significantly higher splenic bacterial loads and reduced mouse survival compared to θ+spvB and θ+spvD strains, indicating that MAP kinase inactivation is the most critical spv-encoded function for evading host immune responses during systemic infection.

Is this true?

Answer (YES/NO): NO